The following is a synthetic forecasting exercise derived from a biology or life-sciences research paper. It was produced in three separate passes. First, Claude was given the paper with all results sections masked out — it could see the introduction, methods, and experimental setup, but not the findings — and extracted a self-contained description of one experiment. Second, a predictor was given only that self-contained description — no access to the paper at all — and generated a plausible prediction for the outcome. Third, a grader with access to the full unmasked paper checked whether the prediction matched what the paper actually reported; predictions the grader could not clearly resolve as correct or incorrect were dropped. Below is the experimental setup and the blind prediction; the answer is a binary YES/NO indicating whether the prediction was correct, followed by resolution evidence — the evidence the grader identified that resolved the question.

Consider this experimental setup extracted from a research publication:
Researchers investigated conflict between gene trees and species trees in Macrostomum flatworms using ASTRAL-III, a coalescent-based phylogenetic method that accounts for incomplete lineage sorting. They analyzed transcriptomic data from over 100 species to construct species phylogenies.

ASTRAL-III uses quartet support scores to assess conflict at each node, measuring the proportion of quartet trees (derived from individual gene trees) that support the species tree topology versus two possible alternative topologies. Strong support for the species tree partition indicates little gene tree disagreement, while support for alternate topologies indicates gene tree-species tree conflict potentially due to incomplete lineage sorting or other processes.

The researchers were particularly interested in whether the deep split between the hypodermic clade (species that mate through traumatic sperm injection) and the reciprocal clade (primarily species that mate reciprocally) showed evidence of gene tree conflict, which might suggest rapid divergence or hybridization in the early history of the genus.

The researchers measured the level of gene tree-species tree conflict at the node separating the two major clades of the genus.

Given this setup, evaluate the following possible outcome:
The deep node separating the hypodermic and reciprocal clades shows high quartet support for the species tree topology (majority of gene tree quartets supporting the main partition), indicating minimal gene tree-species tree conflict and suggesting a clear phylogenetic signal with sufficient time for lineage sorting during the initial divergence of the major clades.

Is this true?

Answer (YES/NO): NO